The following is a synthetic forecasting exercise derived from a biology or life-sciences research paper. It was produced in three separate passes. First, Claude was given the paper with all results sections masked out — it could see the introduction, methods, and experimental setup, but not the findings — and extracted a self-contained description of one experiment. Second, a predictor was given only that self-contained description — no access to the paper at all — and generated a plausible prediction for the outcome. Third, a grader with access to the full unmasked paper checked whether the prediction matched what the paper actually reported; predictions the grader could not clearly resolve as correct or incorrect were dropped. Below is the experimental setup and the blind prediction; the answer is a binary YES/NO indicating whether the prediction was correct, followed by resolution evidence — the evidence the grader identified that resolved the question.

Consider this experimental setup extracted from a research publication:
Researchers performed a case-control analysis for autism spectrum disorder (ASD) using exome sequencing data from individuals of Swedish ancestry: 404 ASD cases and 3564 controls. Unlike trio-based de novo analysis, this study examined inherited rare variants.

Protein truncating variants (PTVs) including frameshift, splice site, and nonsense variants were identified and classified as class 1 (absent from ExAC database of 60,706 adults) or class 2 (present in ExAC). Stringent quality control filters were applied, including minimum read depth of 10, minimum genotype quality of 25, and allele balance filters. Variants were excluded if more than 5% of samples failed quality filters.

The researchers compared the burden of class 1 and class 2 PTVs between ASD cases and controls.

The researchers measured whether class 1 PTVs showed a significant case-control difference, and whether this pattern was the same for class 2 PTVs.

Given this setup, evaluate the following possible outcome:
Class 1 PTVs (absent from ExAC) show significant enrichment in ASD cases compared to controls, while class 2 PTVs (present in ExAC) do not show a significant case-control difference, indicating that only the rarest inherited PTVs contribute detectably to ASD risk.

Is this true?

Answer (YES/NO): NO